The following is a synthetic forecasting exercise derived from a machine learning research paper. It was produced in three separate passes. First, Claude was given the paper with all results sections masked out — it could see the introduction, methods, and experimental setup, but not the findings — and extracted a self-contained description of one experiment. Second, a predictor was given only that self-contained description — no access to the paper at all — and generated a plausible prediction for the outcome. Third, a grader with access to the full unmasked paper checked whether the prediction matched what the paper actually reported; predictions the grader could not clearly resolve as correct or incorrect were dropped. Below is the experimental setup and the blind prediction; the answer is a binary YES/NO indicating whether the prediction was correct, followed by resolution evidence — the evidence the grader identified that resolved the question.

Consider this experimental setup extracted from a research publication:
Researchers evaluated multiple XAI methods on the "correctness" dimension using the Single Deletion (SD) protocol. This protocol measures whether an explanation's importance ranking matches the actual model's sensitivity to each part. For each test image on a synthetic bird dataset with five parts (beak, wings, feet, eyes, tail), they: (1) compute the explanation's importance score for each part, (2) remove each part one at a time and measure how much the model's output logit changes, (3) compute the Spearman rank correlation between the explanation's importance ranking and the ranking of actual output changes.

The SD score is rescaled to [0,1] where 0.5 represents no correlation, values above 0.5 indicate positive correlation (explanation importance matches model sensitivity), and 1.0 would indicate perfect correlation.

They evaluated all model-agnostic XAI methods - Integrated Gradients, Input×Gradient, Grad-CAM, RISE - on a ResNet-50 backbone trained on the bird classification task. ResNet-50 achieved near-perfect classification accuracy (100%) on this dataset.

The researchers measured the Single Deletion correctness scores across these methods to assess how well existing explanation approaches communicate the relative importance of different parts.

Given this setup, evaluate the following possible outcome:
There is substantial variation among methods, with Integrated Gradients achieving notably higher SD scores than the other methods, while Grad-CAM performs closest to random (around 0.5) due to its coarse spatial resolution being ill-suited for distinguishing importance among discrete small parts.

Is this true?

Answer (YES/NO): NO